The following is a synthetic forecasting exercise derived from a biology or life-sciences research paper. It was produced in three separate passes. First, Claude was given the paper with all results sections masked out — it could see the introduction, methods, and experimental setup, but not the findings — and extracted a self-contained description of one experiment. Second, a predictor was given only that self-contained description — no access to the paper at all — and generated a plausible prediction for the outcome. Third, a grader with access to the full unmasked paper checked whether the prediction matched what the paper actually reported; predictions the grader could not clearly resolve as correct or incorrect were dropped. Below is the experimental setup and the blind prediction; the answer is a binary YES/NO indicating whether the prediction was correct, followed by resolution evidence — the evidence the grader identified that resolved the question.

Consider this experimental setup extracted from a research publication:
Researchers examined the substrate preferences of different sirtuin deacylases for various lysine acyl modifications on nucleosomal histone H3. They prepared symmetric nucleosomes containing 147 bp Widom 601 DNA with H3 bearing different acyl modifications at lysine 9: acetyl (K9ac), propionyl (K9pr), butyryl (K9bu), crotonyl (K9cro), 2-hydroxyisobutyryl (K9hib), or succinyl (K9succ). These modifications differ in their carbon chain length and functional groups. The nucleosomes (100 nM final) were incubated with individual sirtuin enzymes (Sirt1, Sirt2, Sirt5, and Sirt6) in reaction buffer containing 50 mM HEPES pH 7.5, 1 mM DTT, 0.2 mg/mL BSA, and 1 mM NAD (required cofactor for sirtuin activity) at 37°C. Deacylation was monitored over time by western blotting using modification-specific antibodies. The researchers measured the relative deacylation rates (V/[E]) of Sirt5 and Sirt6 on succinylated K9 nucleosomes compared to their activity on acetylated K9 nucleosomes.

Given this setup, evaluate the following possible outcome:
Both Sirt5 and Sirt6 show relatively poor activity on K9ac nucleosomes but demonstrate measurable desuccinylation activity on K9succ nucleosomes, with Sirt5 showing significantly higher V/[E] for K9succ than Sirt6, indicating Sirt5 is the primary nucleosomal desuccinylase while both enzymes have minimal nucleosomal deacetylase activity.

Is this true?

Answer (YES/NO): NO